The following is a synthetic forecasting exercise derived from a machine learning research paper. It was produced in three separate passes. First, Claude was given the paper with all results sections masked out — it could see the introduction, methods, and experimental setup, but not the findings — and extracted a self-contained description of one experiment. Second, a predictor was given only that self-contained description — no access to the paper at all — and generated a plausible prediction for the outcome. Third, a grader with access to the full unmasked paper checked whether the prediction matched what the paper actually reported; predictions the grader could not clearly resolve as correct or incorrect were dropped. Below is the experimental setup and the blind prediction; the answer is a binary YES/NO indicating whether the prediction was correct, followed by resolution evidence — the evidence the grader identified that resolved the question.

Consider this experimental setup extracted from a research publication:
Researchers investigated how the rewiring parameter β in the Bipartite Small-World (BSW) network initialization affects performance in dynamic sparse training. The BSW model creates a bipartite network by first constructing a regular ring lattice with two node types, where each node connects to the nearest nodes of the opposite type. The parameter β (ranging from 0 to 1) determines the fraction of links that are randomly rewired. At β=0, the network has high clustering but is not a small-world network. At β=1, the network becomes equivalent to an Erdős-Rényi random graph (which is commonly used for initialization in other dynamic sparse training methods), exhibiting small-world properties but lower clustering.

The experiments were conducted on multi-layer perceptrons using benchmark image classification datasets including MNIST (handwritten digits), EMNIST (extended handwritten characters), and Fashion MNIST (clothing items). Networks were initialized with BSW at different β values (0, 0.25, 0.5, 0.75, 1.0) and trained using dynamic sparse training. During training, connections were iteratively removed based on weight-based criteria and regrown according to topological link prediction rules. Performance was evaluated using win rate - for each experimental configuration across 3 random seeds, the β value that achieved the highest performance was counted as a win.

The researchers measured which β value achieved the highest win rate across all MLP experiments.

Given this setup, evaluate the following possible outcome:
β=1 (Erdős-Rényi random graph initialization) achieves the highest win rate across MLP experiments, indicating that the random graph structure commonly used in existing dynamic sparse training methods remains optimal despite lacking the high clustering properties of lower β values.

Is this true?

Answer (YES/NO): NO